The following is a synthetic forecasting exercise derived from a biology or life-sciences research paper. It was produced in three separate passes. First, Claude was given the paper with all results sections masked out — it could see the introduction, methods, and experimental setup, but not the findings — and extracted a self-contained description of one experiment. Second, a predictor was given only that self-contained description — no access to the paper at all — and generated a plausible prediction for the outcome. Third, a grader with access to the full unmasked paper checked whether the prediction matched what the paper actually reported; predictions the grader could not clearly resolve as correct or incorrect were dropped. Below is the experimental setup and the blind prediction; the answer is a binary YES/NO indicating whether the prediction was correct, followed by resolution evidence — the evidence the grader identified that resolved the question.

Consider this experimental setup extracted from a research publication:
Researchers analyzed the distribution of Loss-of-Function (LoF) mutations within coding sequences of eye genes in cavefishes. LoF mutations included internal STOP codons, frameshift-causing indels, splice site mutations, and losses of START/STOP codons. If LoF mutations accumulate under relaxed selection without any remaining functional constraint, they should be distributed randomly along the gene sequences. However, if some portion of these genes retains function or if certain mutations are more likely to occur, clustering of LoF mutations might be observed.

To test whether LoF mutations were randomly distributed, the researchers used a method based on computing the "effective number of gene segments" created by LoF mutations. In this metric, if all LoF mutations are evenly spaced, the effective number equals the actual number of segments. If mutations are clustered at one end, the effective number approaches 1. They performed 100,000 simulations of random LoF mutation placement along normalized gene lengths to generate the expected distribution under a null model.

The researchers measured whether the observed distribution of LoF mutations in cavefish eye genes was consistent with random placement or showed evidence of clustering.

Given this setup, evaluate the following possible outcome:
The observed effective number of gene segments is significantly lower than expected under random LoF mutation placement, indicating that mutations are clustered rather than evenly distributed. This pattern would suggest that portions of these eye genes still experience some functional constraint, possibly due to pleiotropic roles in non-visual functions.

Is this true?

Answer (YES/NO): NO